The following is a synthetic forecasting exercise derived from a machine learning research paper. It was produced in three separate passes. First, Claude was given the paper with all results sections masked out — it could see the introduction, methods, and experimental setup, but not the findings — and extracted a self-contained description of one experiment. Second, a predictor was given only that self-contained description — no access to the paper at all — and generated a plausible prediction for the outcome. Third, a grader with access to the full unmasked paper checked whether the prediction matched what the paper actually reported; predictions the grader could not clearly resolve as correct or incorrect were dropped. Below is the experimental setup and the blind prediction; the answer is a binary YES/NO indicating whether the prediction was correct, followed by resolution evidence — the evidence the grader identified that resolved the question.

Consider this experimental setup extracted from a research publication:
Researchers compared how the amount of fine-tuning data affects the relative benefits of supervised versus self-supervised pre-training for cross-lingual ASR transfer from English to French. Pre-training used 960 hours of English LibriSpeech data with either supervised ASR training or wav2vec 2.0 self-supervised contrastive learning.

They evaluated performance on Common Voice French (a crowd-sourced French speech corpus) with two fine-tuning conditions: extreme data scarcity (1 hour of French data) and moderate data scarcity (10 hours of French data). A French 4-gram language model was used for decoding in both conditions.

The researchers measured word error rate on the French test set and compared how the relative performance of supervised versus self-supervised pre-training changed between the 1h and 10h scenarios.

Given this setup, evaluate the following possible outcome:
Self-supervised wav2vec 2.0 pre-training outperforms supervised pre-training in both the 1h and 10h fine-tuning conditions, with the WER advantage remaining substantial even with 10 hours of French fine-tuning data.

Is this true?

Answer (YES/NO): YES